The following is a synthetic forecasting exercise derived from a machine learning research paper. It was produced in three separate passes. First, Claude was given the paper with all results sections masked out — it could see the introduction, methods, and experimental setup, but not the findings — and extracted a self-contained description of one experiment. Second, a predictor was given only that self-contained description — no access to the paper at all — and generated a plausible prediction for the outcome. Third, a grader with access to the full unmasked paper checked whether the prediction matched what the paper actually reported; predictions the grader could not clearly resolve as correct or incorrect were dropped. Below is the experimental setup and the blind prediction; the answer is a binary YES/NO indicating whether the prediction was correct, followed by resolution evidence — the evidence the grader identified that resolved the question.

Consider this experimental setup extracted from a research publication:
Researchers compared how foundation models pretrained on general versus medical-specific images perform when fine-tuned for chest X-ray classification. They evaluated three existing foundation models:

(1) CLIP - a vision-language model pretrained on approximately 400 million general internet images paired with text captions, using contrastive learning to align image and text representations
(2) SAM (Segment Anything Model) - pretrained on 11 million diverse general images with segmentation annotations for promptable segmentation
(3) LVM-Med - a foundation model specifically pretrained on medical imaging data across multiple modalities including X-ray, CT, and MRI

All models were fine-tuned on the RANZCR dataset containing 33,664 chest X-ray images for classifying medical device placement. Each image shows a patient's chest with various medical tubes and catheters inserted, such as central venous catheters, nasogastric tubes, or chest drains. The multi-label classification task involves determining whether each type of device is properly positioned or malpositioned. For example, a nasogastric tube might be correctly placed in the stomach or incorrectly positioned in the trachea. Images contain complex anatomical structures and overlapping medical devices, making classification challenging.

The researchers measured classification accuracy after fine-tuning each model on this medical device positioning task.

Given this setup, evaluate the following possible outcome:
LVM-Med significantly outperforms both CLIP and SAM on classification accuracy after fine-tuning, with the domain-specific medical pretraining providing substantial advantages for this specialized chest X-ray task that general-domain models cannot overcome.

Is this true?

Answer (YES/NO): NO